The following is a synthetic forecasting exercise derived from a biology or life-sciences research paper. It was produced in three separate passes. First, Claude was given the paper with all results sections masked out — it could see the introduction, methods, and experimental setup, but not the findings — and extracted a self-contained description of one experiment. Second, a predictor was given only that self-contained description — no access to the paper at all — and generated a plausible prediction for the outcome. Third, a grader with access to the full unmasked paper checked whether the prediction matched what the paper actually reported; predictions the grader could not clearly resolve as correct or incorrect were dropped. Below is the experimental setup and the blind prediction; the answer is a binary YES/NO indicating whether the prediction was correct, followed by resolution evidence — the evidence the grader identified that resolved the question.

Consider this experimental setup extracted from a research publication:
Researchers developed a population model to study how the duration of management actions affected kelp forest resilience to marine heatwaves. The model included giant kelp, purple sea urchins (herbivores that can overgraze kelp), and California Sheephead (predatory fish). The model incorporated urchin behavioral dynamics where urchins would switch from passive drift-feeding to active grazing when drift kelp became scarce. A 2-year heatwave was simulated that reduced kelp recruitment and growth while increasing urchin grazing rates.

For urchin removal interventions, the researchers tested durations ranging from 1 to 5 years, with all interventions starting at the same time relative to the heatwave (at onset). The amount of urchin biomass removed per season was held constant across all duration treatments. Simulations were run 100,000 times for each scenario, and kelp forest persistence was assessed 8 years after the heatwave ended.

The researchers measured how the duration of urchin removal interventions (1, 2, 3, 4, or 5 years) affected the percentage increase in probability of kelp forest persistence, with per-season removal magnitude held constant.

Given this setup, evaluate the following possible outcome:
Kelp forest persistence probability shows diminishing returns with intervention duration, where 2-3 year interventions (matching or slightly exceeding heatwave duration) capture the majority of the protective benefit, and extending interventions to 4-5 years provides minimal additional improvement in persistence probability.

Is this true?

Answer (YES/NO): YES